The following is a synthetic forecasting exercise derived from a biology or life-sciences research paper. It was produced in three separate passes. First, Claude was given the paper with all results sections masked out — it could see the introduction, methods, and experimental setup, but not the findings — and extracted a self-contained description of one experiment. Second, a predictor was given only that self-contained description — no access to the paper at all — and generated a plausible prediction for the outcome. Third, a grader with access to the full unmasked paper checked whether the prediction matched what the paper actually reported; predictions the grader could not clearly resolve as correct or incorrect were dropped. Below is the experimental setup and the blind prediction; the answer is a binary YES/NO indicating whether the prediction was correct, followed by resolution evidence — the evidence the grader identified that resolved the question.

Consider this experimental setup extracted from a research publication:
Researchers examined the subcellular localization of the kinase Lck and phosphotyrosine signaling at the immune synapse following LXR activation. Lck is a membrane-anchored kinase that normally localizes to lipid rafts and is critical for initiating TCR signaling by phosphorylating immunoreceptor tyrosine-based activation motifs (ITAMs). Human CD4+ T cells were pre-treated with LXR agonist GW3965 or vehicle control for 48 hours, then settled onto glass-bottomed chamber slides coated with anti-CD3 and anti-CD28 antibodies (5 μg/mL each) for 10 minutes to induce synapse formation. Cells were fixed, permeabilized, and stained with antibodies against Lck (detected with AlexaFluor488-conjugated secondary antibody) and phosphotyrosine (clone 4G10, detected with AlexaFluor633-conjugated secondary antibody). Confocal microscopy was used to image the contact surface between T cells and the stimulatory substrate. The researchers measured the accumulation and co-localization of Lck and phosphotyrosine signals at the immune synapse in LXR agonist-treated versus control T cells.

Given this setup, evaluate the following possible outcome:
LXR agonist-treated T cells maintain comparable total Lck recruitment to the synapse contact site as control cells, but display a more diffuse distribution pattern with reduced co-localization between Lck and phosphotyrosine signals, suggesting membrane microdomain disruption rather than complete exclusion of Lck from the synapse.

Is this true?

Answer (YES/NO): NO